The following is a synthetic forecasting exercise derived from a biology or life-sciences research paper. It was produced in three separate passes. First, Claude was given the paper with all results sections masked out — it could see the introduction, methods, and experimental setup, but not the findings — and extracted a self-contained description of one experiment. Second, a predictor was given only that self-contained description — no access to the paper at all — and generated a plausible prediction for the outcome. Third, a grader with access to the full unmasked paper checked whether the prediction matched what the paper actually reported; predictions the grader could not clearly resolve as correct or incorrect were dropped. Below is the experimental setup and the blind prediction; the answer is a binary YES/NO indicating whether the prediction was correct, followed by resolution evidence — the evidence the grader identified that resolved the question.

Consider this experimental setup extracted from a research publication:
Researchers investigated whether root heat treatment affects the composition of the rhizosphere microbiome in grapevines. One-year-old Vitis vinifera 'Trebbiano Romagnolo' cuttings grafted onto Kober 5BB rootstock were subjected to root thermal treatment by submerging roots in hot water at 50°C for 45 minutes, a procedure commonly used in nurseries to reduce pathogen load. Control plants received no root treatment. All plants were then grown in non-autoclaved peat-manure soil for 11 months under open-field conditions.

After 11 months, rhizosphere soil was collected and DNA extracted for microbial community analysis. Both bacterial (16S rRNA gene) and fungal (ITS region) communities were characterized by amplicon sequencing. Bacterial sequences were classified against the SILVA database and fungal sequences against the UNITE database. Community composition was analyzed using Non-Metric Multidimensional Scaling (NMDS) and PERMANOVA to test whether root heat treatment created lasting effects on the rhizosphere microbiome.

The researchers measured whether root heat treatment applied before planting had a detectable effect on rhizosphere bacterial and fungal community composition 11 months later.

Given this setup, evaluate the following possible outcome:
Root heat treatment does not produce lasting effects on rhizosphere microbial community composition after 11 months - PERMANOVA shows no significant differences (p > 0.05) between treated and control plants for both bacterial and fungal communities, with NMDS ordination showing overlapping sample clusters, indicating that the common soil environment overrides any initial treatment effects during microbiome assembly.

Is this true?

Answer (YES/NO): NO